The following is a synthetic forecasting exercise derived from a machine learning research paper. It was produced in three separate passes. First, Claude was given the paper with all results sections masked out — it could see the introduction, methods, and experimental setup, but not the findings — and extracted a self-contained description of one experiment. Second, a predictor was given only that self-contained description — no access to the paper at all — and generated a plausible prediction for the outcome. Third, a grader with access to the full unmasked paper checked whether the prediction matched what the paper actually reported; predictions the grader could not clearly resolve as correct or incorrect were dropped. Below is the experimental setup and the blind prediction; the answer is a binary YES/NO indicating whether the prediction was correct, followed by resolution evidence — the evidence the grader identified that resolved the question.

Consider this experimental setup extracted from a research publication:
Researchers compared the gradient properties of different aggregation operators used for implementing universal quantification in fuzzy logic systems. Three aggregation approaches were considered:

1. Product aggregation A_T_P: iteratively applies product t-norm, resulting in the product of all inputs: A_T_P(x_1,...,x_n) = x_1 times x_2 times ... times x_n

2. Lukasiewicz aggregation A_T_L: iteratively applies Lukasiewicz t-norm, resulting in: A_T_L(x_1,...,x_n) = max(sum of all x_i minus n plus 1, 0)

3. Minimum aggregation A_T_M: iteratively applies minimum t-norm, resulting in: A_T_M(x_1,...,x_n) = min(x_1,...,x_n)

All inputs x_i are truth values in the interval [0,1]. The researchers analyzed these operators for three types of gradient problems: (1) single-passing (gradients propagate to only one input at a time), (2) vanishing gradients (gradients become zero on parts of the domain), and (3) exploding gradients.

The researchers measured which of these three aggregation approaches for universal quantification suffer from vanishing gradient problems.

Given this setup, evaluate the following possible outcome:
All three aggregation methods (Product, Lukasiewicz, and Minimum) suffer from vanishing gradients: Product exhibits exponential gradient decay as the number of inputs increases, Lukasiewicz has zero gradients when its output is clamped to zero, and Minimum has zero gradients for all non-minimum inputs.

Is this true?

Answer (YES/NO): NO